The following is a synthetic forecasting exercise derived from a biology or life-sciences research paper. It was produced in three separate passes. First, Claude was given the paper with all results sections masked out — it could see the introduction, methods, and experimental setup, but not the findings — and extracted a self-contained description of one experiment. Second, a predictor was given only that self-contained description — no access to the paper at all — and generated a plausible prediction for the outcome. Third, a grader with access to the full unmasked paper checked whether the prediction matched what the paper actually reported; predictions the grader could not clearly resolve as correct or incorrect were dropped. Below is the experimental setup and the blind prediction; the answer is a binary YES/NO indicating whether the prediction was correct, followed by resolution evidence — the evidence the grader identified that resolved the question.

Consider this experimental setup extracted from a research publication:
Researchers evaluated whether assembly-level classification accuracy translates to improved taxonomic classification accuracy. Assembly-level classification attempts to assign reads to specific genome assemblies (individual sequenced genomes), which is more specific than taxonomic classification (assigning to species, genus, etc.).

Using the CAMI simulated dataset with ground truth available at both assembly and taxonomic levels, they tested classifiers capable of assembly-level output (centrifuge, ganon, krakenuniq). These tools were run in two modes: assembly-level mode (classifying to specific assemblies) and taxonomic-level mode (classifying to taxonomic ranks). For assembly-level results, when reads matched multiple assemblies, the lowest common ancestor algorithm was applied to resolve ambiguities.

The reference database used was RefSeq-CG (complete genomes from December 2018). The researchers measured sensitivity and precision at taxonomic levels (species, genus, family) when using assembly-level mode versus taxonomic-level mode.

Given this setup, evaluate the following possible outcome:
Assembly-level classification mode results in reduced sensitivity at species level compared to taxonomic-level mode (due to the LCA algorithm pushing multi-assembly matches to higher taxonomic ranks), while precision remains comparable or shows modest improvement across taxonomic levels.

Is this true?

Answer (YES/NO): NO